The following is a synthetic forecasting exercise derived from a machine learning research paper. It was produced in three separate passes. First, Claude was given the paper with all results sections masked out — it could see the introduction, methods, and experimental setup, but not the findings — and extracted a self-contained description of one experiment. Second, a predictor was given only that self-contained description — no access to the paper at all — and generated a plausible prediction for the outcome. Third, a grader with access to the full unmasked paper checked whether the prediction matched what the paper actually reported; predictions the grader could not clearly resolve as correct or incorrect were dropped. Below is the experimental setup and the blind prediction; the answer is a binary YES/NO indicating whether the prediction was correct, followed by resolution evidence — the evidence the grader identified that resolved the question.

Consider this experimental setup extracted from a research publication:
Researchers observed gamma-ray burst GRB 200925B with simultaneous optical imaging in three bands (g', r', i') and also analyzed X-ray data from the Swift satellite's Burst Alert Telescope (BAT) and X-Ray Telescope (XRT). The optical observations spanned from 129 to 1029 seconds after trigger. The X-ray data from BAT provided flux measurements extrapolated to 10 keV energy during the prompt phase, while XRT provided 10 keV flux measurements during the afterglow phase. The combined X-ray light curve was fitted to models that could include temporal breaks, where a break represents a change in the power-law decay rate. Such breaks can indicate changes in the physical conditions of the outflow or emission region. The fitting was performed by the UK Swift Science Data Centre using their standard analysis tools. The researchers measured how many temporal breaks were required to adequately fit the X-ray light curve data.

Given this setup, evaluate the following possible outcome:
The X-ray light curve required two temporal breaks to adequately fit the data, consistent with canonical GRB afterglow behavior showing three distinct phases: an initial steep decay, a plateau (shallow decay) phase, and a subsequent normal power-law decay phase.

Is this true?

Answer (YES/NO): YES